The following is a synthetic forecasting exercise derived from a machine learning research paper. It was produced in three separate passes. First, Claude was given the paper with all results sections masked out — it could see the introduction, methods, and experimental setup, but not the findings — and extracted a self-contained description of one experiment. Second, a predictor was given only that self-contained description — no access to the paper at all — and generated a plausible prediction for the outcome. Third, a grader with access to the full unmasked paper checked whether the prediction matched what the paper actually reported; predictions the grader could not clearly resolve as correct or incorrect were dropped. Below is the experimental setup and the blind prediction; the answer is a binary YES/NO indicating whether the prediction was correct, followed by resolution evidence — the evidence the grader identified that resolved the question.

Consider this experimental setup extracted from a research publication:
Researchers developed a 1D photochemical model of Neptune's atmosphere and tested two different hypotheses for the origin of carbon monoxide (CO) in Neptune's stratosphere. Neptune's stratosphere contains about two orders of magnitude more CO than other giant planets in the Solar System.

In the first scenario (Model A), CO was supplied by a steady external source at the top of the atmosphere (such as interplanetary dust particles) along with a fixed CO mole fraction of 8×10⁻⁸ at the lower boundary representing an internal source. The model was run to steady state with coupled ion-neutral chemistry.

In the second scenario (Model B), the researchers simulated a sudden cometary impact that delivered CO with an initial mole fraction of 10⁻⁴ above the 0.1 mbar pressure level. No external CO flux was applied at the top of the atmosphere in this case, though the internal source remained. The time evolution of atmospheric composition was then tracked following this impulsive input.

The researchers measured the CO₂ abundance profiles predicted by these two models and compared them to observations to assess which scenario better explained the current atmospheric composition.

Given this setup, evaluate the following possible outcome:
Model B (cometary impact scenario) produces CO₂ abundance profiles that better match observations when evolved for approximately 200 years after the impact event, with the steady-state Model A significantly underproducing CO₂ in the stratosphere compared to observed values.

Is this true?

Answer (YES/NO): NO